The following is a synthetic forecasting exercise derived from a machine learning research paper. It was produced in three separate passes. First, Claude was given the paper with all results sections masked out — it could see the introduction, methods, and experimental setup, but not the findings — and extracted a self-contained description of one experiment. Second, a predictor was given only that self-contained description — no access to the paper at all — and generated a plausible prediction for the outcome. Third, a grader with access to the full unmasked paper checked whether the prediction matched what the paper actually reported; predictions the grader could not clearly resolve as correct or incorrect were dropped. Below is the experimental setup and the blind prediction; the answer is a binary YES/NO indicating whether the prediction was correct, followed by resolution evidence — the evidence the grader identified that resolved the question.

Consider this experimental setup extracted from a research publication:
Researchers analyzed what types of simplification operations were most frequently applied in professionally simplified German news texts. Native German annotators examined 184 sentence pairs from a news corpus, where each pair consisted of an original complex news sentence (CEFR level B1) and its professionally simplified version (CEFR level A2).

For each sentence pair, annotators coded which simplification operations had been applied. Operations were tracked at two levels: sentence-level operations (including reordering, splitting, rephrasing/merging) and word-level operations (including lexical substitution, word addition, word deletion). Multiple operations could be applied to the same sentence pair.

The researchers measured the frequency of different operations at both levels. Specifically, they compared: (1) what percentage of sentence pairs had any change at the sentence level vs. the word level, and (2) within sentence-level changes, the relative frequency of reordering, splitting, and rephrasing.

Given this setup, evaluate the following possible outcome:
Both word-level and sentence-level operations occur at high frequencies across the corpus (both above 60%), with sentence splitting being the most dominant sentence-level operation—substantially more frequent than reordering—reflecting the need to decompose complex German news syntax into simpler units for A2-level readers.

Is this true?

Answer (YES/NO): NO